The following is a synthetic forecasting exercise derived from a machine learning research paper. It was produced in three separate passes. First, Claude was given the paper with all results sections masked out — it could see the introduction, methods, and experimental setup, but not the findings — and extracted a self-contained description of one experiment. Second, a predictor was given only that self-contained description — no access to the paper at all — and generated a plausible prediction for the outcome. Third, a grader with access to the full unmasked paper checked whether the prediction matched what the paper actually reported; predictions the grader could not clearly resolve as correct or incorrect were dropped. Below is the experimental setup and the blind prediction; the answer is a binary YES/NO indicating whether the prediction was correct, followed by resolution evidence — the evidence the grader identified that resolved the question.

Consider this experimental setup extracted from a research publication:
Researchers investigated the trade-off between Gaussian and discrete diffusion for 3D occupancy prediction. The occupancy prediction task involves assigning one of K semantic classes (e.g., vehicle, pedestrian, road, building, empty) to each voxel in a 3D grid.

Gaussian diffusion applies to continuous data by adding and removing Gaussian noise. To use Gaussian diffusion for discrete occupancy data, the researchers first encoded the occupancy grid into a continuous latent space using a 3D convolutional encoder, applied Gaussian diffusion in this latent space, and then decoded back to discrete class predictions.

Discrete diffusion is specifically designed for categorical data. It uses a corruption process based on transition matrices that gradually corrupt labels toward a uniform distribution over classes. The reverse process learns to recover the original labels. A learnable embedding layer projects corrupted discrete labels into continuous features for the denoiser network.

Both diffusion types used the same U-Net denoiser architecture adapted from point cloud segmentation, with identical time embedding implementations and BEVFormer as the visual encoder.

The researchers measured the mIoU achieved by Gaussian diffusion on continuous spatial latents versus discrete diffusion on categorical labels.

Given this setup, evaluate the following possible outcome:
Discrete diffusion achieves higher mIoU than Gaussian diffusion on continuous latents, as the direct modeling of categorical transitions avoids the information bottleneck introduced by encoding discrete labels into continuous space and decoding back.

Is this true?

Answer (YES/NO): YES